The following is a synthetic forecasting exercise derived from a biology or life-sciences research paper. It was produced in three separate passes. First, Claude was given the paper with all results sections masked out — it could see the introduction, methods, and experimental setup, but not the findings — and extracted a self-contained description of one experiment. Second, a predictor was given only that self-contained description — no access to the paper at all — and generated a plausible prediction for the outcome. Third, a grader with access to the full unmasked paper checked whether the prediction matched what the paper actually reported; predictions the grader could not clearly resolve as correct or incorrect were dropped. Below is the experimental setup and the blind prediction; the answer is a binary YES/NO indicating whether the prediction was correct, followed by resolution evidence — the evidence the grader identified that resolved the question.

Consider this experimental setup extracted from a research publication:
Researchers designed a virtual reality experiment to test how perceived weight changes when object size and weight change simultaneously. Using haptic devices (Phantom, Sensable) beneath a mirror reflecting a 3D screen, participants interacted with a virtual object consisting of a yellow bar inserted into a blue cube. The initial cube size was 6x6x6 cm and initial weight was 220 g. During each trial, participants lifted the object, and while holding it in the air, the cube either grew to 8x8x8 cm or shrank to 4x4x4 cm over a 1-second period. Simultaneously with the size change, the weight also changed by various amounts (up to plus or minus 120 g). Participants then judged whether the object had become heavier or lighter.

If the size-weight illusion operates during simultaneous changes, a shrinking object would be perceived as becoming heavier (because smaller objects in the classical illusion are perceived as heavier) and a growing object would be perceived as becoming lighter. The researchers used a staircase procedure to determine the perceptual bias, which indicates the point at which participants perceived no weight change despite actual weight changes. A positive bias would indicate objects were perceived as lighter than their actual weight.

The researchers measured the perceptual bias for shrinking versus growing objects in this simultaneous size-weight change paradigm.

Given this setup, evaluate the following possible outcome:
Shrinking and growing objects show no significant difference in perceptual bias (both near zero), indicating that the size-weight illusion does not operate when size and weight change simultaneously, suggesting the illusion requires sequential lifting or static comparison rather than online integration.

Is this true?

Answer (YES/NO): NO